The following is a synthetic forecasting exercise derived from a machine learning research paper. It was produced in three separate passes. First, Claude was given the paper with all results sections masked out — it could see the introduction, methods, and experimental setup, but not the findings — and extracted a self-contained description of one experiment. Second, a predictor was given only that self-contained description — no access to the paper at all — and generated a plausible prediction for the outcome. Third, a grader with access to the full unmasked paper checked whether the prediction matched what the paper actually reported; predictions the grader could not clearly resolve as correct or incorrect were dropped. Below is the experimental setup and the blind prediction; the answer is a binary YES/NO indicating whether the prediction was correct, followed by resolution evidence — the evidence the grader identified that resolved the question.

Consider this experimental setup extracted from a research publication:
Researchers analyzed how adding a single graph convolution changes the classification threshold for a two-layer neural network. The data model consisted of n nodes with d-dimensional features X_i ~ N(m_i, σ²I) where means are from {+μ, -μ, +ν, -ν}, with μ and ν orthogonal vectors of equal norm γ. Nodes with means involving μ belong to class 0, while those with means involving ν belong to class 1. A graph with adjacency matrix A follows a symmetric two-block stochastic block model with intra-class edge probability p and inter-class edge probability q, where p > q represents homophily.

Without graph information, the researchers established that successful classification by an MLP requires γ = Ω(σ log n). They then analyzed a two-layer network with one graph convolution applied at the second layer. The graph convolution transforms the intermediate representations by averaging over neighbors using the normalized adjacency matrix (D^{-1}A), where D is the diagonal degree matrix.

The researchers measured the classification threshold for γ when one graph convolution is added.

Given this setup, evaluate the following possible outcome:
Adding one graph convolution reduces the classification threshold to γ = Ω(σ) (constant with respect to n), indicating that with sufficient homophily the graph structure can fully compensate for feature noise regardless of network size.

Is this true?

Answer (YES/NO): NO